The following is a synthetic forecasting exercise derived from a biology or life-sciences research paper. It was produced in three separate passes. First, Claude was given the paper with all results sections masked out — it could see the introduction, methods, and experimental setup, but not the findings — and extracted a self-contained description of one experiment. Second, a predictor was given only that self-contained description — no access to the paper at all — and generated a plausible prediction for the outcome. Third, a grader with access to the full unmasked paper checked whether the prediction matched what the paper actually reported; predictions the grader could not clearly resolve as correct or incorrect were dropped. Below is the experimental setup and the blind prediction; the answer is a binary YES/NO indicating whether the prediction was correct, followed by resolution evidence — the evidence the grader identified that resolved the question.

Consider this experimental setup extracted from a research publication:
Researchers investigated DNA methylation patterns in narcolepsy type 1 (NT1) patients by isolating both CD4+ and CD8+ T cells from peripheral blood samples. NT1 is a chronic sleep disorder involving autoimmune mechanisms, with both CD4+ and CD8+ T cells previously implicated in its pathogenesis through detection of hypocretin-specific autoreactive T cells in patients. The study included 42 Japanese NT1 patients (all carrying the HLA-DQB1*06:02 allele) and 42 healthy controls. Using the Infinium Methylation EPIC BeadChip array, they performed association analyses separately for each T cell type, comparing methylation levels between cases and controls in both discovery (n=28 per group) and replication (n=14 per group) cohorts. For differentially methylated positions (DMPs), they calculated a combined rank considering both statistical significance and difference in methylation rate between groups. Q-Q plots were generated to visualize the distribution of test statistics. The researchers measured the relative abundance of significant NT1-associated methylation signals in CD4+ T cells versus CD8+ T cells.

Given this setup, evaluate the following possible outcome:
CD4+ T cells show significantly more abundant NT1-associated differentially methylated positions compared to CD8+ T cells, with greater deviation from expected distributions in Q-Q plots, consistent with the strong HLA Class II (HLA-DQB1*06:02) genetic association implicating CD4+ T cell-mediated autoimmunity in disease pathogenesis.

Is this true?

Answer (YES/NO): YES